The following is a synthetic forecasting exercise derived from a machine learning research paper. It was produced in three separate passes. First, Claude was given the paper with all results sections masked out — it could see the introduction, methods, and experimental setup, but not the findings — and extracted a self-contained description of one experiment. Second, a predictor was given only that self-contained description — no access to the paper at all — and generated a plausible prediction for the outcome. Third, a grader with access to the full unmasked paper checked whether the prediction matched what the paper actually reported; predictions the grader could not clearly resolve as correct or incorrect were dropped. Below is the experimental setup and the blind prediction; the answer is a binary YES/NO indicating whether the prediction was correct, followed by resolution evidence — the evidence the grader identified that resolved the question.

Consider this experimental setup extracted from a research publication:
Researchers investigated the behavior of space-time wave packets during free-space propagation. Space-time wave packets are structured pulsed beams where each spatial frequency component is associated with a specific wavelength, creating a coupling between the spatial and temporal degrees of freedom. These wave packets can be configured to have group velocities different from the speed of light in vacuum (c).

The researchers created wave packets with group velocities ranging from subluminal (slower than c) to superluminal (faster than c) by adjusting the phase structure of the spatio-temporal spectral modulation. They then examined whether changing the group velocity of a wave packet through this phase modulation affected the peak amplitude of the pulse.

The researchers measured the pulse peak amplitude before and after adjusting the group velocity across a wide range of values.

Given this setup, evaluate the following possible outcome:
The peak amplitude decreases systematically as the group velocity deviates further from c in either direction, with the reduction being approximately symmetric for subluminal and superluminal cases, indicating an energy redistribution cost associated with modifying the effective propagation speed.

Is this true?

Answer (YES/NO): NO